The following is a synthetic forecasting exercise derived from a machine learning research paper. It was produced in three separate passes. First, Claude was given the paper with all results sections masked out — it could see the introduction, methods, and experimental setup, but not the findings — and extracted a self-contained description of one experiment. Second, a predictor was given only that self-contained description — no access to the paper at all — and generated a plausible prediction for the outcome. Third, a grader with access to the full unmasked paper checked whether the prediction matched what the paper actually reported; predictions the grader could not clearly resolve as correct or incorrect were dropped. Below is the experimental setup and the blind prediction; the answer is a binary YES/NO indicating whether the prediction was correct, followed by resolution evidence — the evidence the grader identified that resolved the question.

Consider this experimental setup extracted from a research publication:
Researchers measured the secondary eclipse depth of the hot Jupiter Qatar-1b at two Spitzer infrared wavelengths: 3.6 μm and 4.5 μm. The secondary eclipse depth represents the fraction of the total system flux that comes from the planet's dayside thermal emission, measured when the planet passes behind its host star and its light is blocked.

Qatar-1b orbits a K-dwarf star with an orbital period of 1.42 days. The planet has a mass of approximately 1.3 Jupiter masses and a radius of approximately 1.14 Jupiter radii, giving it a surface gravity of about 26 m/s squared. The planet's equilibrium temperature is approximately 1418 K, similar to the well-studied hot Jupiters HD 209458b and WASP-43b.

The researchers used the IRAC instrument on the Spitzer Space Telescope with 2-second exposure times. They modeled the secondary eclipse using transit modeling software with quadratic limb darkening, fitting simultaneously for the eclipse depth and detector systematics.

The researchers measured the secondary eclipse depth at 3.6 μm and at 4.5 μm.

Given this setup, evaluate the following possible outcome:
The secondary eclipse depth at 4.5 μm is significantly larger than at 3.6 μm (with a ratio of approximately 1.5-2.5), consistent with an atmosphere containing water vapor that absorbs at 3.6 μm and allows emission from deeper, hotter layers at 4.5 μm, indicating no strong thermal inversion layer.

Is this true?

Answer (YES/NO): NO